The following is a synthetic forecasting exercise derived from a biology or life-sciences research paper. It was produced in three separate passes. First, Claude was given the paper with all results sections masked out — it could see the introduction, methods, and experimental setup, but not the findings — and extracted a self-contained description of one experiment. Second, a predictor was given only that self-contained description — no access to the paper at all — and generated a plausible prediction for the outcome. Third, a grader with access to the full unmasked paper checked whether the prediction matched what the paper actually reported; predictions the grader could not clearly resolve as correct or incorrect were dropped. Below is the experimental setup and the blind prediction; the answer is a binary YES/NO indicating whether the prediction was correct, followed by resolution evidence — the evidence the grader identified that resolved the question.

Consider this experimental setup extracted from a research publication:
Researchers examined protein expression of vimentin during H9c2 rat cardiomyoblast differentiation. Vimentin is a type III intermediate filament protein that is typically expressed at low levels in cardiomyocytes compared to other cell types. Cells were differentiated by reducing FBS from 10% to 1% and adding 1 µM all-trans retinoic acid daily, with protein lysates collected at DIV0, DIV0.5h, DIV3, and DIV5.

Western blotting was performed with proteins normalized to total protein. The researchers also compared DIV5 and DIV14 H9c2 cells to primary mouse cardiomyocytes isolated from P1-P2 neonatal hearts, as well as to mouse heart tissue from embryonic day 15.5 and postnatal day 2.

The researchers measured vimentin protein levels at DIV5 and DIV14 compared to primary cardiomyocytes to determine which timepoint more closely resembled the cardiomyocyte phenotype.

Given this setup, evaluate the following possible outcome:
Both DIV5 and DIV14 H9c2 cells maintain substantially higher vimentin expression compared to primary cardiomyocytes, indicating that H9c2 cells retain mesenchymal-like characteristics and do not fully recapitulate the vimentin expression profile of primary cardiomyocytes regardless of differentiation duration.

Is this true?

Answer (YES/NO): NO